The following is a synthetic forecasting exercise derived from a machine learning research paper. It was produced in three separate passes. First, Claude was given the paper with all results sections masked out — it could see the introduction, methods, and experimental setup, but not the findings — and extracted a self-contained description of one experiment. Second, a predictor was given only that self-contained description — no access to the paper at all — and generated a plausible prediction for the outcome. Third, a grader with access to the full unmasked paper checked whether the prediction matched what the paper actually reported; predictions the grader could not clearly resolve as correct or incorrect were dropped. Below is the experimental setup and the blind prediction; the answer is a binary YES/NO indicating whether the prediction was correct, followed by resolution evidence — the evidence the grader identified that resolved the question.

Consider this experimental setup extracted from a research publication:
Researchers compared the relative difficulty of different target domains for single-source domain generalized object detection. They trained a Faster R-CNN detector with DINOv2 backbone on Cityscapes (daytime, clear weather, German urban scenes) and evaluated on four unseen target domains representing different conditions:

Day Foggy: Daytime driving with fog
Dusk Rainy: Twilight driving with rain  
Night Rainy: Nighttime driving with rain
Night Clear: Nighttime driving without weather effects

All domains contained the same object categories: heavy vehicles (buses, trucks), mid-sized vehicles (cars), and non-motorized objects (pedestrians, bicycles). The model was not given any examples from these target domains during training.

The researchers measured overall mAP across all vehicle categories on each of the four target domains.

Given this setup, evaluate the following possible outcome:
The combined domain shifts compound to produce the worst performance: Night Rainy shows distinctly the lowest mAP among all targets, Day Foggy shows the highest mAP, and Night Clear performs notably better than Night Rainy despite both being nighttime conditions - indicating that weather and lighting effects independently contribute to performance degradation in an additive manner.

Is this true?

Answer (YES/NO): NO